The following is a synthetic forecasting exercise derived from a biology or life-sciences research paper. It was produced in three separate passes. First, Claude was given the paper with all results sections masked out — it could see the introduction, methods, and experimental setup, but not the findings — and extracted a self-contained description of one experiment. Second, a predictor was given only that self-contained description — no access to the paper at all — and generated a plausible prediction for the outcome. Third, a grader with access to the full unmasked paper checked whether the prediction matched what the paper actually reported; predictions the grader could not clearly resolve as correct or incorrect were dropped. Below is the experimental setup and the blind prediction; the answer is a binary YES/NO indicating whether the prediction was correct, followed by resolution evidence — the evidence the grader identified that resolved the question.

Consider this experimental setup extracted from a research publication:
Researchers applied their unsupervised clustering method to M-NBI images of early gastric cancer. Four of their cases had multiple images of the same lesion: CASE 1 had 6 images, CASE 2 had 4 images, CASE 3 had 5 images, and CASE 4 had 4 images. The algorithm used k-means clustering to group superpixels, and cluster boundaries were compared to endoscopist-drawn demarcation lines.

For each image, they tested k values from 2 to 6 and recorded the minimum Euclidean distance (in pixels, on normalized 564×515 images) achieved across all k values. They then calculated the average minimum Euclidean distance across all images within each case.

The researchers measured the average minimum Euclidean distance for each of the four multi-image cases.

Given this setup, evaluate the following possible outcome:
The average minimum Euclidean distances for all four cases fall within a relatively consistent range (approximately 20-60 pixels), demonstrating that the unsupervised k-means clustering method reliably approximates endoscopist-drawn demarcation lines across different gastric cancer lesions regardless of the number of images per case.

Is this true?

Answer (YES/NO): NO